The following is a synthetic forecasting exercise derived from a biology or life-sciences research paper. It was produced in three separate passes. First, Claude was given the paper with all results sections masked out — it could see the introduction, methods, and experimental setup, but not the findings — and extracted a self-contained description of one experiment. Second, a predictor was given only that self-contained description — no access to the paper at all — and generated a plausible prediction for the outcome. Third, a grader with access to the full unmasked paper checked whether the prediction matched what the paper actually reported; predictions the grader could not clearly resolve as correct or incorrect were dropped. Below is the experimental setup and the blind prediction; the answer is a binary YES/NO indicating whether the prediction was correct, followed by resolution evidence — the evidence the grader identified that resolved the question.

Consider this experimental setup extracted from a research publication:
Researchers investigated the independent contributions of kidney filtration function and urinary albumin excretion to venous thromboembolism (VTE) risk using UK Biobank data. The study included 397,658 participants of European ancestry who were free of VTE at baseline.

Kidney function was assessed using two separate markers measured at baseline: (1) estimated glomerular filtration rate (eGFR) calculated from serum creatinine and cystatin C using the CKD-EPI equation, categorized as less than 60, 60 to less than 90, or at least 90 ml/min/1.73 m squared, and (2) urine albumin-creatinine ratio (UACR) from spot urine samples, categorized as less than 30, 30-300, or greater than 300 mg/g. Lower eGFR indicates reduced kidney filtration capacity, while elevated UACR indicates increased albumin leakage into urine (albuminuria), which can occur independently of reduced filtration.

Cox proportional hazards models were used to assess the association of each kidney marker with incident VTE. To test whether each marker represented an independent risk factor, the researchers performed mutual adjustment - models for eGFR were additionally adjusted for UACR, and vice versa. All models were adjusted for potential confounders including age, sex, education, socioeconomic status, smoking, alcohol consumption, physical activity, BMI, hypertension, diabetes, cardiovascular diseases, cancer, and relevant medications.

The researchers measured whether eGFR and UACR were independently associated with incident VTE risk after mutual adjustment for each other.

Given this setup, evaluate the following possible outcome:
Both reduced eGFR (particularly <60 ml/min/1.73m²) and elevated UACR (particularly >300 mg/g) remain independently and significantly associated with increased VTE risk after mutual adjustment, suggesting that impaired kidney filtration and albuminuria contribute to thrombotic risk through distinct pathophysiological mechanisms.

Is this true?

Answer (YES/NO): YES